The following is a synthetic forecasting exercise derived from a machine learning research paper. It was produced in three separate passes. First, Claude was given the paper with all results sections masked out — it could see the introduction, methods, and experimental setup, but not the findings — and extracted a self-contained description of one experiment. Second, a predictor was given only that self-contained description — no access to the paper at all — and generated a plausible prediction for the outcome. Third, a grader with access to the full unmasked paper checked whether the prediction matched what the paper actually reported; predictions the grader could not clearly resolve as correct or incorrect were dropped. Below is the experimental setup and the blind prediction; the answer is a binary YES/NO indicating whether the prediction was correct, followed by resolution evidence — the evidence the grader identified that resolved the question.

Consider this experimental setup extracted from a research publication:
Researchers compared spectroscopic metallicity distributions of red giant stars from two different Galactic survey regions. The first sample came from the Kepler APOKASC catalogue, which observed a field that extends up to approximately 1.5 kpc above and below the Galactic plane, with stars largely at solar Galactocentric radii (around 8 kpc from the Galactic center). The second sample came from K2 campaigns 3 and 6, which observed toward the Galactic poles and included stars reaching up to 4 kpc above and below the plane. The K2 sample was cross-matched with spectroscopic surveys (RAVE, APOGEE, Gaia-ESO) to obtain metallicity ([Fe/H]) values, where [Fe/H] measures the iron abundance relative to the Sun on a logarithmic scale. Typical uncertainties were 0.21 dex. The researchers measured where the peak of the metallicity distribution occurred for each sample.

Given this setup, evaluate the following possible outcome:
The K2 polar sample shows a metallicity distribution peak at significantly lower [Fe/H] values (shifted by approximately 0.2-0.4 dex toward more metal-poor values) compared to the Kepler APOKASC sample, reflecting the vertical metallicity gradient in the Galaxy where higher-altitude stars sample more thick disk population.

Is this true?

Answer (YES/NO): NO